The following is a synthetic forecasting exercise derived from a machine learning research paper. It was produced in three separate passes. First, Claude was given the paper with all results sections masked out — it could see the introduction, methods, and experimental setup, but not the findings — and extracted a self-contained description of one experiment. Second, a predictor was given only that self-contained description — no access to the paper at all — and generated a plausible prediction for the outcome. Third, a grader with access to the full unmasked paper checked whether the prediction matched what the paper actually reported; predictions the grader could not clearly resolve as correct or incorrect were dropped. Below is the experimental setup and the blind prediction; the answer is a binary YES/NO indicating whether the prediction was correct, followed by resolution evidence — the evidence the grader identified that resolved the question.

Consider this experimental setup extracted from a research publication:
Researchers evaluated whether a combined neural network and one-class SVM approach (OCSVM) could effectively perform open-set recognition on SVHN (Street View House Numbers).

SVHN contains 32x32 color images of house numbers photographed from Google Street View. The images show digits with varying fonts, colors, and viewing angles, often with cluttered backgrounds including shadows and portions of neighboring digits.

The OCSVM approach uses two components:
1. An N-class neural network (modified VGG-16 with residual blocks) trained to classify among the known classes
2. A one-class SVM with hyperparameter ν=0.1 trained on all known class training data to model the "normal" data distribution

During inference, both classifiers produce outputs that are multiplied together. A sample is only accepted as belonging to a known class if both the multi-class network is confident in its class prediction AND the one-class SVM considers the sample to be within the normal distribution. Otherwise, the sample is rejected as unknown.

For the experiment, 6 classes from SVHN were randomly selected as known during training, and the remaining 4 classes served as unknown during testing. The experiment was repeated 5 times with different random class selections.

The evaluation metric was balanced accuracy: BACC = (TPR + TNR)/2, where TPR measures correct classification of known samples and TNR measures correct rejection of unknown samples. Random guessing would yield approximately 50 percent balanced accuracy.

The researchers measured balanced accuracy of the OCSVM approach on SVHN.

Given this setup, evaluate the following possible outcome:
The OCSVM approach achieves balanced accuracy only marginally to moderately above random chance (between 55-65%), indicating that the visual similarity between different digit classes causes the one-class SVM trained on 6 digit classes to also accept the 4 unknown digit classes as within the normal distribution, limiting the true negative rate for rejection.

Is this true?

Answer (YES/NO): NO